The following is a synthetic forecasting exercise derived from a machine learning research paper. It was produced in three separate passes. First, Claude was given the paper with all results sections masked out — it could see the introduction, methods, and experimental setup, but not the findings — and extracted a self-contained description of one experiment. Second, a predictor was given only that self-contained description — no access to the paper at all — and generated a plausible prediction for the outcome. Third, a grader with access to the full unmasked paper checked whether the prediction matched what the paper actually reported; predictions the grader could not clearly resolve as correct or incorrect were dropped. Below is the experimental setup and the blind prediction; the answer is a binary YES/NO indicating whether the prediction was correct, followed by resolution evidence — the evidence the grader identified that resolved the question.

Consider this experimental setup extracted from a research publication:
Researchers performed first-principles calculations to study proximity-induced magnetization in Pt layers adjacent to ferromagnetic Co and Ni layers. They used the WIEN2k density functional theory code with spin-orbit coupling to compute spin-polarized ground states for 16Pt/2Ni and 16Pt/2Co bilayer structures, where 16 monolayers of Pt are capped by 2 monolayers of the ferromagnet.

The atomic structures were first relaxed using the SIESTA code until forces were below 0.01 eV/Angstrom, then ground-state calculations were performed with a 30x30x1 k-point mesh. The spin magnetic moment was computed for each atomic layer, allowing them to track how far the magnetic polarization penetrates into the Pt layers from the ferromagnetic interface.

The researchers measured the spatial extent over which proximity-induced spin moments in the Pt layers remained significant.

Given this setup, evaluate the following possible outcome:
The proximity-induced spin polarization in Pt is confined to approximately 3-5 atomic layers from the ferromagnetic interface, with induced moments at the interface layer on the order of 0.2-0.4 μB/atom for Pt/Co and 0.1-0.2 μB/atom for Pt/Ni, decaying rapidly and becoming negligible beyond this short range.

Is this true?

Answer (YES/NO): NO